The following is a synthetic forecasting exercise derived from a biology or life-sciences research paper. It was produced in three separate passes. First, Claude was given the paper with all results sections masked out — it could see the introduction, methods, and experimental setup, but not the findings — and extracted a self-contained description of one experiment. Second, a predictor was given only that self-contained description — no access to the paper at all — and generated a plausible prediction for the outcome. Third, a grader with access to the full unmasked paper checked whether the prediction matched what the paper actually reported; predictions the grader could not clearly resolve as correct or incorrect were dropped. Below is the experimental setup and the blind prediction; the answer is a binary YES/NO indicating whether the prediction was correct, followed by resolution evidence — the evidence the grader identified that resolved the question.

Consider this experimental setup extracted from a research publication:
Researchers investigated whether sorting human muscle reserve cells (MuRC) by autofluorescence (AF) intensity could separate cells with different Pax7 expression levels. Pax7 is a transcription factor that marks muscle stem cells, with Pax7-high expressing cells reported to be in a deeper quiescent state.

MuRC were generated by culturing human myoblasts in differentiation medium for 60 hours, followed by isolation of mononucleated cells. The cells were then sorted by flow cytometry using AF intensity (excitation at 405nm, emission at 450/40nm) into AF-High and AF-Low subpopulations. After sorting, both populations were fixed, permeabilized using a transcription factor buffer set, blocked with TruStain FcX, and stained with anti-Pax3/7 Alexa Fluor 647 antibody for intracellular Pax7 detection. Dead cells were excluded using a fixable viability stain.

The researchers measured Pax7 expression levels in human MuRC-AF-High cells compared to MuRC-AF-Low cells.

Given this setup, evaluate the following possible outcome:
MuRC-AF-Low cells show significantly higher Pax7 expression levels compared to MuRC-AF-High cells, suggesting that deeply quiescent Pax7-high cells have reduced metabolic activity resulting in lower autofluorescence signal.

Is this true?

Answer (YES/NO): NO